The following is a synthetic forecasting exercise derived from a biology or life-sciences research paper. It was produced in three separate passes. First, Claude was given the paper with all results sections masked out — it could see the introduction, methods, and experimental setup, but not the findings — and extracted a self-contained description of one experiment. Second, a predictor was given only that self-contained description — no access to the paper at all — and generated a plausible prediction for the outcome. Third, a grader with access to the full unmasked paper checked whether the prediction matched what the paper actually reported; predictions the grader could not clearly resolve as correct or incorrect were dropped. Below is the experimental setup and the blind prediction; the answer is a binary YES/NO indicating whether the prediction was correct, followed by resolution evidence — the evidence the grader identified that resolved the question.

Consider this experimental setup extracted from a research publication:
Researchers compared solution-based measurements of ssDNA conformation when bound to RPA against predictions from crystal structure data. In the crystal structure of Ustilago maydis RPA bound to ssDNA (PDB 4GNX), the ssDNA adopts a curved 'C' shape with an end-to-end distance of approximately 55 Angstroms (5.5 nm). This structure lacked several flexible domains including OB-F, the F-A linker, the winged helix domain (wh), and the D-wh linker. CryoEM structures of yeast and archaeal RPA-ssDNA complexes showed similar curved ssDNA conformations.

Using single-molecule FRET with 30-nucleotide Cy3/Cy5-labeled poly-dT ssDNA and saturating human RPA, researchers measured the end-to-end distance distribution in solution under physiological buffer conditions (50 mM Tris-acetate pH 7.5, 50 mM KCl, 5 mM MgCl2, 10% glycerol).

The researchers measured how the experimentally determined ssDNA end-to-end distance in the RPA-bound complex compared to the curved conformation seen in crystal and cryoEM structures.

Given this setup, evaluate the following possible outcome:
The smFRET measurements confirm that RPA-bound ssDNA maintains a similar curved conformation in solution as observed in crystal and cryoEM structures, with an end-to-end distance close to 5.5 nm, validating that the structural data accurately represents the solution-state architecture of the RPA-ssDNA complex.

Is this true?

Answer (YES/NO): NO